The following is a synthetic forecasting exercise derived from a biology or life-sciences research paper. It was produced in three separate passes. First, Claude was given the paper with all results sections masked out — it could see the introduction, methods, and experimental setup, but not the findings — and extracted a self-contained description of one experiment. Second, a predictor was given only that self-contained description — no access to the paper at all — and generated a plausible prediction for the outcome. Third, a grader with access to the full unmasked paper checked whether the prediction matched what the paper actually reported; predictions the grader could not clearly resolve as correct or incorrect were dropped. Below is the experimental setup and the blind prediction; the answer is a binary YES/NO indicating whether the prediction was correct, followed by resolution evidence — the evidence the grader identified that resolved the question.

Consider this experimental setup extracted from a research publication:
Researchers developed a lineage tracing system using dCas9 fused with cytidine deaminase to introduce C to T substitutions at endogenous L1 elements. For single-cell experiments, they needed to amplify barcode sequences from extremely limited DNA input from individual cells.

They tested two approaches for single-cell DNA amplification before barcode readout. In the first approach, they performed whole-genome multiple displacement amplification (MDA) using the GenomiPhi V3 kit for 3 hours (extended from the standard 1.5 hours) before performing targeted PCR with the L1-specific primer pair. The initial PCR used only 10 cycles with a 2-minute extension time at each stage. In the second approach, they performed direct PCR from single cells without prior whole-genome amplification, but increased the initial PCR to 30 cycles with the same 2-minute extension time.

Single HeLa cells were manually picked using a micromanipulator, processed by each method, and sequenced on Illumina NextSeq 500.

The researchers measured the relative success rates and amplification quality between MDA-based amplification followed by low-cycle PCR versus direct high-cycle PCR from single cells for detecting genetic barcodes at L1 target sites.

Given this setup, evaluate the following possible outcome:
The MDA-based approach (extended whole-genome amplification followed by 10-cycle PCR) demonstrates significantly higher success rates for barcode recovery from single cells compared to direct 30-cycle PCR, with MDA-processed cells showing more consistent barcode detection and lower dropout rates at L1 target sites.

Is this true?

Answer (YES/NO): NO